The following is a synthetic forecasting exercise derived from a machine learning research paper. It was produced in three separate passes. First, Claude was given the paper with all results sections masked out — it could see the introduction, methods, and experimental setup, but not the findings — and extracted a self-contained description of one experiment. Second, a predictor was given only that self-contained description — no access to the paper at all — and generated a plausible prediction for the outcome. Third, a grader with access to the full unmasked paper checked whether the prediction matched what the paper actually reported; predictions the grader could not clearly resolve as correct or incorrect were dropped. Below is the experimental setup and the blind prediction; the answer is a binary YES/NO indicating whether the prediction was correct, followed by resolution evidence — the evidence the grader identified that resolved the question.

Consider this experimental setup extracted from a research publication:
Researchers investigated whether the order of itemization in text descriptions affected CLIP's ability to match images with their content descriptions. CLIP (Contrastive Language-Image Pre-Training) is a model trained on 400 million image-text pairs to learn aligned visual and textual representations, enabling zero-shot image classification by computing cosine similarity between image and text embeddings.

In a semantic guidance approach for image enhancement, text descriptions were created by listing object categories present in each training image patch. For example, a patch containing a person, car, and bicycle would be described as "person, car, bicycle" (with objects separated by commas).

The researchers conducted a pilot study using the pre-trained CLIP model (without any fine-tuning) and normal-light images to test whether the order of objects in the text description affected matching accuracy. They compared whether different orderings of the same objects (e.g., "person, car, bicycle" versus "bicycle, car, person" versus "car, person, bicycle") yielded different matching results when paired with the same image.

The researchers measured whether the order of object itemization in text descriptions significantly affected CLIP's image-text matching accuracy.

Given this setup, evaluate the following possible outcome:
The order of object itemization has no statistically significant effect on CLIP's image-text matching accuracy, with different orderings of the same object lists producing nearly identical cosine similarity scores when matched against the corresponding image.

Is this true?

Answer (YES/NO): NO